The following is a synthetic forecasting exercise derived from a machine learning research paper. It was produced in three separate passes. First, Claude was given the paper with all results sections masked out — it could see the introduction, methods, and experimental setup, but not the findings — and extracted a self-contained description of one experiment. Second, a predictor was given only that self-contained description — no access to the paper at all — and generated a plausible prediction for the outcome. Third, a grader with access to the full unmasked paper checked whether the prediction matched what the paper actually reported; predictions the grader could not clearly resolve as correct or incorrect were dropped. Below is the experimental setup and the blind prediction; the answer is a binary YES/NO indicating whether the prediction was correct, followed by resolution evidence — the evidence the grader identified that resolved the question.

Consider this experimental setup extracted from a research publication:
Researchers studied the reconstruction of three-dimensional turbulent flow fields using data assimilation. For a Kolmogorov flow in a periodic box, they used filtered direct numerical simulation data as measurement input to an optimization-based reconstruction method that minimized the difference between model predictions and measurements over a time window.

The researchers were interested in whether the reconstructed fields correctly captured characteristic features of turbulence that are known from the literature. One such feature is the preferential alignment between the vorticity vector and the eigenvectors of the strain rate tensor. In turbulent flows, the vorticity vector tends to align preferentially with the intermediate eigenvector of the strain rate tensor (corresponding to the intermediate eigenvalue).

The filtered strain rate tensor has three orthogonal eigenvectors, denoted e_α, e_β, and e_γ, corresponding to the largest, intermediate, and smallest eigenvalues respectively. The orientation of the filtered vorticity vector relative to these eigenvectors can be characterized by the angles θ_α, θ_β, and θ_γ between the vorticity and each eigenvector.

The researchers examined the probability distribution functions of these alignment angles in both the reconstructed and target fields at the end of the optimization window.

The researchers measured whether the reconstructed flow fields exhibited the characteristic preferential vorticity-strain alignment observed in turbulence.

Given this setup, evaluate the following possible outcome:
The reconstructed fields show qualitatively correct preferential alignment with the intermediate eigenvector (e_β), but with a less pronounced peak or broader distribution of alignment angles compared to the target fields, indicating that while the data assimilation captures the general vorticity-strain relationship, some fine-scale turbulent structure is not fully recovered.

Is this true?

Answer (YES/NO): NO